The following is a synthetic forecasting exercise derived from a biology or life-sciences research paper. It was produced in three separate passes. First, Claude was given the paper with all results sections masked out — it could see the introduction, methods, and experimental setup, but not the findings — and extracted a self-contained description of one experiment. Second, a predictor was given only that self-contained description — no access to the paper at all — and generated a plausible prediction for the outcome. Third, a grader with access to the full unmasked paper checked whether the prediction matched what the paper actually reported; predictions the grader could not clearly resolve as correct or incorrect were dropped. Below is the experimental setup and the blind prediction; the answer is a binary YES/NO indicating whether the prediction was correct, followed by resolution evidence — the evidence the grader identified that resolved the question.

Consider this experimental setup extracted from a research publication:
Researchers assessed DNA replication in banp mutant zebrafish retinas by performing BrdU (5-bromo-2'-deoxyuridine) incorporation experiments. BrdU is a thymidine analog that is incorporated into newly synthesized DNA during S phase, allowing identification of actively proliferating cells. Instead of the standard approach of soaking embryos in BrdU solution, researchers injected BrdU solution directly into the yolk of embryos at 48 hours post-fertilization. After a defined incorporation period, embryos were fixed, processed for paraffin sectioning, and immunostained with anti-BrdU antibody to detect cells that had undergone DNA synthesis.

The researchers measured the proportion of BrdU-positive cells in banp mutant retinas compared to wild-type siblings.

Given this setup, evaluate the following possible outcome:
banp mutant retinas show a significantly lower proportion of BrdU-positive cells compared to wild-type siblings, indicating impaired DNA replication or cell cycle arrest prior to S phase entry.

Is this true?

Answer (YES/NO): NO